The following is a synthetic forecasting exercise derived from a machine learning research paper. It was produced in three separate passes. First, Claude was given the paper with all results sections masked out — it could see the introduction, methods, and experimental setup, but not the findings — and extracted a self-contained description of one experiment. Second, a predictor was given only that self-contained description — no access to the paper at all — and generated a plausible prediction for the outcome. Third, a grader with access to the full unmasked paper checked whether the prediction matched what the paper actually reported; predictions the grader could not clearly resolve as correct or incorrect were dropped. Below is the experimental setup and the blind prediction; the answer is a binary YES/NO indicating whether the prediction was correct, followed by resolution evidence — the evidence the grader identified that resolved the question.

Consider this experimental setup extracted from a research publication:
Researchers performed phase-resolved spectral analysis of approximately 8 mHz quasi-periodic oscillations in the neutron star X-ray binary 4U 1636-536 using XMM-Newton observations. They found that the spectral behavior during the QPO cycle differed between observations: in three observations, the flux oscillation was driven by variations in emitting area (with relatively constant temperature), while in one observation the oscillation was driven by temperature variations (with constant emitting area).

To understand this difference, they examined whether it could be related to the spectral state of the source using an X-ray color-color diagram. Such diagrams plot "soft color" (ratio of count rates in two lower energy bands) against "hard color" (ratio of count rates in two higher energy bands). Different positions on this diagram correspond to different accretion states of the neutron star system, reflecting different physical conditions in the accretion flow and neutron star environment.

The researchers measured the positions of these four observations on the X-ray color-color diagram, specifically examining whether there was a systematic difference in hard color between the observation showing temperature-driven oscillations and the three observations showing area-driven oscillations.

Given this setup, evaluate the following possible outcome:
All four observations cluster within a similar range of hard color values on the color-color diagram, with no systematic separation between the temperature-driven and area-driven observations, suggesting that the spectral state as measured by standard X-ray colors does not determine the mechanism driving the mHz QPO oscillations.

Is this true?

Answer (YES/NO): NO